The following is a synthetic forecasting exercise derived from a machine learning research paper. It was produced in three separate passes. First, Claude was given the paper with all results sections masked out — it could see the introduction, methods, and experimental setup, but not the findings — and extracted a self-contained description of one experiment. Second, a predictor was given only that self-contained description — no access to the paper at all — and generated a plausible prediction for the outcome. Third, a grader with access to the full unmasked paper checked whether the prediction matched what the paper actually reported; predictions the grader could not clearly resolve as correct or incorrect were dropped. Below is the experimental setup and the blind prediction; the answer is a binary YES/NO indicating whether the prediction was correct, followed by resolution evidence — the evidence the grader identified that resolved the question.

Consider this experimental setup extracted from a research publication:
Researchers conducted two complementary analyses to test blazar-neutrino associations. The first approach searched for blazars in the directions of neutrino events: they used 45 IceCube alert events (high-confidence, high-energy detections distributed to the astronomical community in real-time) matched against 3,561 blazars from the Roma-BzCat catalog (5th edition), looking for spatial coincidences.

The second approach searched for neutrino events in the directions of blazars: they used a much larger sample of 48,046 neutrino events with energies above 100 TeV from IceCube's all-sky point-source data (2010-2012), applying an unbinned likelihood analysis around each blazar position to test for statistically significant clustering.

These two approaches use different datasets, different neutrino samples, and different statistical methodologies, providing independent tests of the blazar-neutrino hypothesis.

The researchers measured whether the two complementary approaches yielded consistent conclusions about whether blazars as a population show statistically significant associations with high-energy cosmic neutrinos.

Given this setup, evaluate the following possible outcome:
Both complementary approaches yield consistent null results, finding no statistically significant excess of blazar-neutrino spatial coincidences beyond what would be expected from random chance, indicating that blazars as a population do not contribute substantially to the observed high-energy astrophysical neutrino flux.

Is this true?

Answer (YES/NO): YES